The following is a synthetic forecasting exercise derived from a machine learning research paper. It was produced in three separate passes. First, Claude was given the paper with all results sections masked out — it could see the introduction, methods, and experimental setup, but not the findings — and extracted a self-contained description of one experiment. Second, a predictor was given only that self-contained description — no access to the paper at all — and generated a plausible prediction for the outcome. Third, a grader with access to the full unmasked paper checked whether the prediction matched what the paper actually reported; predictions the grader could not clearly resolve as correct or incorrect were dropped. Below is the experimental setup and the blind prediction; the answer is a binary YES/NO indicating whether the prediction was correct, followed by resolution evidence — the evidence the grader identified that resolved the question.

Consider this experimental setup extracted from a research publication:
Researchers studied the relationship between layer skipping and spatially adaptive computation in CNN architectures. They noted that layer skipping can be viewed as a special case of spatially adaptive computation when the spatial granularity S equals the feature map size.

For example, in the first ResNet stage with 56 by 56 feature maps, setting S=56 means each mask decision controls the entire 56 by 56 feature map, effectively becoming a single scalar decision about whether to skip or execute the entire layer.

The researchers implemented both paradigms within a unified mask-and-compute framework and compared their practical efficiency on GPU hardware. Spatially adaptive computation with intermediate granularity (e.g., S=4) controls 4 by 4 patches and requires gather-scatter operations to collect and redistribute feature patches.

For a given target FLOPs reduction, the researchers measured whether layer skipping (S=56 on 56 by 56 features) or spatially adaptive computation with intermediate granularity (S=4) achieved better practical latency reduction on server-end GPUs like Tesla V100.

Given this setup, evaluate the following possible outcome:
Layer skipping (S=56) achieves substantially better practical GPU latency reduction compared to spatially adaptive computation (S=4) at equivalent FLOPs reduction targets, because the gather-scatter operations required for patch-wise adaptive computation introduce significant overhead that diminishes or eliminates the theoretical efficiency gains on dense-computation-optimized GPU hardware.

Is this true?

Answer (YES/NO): YES